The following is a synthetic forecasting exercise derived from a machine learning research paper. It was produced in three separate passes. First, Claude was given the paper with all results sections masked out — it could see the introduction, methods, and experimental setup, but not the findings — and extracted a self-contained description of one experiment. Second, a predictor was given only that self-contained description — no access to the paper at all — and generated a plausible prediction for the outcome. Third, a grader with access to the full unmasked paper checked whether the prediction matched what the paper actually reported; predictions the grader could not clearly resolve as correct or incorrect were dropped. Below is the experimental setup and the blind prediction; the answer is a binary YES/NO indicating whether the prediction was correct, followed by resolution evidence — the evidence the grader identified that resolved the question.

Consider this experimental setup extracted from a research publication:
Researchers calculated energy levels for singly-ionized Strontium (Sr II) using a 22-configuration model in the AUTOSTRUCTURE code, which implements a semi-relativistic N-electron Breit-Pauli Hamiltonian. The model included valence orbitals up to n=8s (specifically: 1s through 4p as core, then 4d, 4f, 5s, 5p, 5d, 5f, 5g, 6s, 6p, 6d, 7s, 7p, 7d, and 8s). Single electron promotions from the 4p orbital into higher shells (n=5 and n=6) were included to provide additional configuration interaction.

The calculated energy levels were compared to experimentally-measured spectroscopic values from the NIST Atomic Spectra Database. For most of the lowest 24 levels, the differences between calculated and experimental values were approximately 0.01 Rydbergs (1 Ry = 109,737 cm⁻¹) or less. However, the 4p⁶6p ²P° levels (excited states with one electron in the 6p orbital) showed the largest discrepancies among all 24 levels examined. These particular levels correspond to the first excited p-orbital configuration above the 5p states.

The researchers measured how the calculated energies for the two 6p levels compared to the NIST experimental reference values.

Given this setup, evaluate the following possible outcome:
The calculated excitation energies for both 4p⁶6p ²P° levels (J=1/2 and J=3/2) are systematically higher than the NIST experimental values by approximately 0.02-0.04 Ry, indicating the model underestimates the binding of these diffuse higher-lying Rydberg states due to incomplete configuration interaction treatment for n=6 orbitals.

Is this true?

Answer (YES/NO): NO